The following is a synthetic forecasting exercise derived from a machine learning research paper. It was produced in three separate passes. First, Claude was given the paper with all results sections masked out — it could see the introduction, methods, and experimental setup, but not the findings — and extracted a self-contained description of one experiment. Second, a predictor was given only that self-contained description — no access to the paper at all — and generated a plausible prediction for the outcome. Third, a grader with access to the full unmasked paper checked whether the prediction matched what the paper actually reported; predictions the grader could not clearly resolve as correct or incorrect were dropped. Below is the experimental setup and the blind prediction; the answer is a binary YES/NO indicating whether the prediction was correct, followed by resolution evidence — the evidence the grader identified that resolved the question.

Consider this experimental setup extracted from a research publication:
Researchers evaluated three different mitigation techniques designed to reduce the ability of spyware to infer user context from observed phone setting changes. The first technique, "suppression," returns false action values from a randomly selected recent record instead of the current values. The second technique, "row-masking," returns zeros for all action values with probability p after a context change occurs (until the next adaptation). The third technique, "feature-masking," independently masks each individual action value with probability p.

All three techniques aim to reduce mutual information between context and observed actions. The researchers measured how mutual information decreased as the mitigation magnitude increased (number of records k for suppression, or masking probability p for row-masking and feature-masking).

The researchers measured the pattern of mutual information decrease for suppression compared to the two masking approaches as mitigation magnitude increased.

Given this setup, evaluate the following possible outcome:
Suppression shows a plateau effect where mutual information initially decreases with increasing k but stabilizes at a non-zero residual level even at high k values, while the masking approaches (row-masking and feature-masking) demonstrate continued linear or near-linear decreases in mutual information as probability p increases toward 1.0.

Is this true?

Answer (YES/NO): NO